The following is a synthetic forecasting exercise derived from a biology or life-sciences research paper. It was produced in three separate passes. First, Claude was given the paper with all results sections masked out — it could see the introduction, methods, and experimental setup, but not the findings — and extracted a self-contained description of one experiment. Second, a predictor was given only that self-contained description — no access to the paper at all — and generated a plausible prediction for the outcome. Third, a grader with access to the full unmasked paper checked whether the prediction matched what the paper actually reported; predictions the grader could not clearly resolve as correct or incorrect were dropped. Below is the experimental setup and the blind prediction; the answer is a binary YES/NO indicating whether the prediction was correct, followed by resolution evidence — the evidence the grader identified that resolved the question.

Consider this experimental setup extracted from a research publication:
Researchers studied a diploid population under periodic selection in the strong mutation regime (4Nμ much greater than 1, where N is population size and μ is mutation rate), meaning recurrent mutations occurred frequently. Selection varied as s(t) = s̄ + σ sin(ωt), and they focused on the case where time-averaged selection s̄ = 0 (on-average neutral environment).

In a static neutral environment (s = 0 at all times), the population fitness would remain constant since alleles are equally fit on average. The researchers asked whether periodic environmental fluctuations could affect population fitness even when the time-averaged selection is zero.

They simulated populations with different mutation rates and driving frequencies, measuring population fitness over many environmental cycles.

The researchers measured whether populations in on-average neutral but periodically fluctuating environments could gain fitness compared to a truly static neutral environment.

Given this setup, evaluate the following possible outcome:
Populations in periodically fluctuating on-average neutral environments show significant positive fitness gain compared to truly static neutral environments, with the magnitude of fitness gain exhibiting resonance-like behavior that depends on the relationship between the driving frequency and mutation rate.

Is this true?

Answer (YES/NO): YES